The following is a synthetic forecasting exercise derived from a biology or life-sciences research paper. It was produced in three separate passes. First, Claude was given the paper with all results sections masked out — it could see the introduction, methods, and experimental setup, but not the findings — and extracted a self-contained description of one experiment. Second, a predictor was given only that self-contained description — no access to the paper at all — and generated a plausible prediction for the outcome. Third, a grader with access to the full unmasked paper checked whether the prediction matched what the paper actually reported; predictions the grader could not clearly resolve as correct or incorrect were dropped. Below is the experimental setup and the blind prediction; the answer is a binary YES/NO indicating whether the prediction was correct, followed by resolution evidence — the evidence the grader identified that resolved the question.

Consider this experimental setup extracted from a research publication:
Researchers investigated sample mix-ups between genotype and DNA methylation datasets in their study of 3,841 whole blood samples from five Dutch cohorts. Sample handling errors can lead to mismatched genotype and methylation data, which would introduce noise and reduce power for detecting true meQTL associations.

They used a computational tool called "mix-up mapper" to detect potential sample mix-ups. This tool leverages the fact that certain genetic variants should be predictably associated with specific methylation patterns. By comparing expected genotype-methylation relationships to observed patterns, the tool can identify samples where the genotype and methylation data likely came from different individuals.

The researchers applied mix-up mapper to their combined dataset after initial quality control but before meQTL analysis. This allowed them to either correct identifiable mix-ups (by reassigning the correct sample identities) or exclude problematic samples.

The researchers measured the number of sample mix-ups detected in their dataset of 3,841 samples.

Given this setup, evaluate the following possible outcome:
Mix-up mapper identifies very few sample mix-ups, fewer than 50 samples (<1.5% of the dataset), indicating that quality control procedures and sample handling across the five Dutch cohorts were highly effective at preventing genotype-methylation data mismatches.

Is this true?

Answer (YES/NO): NO